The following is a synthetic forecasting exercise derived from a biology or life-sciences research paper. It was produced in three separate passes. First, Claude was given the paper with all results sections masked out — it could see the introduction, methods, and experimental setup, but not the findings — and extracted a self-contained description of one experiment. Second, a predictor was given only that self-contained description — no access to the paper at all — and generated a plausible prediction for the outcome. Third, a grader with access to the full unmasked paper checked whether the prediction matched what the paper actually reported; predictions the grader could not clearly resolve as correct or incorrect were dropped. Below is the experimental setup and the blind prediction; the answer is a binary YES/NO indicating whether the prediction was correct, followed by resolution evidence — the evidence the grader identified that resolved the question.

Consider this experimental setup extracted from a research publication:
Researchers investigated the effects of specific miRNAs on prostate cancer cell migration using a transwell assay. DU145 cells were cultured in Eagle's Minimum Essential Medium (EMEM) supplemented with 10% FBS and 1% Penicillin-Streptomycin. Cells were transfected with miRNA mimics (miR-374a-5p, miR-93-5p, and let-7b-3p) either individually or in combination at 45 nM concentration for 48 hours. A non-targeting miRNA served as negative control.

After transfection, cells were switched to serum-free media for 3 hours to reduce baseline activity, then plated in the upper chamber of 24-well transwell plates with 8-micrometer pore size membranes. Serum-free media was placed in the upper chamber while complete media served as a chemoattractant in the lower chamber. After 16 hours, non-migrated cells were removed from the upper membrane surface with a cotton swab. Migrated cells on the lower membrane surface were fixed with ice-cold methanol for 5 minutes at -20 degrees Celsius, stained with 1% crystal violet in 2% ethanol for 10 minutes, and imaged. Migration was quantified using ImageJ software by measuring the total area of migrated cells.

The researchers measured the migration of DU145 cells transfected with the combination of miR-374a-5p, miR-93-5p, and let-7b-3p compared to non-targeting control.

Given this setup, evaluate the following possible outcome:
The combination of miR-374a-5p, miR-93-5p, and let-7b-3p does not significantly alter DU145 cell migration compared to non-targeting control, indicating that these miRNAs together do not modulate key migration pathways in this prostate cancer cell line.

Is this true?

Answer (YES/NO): NO